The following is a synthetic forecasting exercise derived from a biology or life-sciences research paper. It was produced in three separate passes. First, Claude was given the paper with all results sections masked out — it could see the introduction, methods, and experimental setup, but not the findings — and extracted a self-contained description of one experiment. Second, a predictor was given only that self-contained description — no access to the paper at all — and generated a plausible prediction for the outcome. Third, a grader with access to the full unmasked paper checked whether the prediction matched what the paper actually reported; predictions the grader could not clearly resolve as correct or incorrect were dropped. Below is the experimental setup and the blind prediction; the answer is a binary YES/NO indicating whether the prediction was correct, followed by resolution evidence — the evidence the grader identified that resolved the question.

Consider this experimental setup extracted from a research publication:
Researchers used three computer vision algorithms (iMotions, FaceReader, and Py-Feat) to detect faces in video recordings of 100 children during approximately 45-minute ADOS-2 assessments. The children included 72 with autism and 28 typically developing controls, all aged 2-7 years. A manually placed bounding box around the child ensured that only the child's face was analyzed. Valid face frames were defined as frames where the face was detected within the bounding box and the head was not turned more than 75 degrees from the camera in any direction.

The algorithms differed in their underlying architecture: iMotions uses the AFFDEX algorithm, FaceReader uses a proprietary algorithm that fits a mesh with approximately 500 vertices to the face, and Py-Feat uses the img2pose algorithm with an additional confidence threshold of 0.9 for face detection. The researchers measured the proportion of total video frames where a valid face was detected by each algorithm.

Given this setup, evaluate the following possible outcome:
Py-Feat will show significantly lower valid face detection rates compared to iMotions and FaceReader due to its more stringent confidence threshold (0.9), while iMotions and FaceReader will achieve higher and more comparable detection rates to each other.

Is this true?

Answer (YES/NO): NO